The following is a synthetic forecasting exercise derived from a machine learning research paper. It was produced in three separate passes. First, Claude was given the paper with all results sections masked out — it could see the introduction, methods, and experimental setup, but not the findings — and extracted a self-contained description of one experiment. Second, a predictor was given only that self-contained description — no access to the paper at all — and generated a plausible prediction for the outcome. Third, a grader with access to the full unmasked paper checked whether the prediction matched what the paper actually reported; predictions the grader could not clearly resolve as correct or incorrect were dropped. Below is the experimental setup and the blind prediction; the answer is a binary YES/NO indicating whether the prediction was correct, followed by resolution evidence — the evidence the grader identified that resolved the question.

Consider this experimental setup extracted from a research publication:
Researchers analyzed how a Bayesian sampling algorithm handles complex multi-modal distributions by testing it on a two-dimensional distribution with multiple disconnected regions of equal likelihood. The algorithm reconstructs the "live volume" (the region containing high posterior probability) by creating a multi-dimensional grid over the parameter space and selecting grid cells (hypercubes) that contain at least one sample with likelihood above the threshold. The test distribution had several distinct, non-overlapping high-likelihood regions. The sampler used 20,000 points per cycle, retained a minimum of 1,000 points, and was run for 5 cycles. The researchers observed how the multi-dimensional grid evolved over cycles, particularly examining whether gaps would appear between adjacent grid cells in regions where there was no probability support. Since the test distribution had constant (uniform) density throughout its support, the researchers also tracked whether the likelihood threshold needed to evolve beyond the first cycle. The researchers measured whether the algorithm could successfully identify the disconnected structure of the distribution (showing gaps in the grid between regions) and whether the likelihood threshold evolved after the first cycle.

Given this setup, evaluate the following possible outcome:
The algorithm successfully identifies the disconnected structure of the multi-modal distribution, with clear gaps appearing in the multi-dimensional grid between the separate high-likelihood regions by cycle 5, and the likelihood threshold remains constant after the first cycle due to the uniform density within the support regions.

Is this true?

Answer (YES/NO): YES